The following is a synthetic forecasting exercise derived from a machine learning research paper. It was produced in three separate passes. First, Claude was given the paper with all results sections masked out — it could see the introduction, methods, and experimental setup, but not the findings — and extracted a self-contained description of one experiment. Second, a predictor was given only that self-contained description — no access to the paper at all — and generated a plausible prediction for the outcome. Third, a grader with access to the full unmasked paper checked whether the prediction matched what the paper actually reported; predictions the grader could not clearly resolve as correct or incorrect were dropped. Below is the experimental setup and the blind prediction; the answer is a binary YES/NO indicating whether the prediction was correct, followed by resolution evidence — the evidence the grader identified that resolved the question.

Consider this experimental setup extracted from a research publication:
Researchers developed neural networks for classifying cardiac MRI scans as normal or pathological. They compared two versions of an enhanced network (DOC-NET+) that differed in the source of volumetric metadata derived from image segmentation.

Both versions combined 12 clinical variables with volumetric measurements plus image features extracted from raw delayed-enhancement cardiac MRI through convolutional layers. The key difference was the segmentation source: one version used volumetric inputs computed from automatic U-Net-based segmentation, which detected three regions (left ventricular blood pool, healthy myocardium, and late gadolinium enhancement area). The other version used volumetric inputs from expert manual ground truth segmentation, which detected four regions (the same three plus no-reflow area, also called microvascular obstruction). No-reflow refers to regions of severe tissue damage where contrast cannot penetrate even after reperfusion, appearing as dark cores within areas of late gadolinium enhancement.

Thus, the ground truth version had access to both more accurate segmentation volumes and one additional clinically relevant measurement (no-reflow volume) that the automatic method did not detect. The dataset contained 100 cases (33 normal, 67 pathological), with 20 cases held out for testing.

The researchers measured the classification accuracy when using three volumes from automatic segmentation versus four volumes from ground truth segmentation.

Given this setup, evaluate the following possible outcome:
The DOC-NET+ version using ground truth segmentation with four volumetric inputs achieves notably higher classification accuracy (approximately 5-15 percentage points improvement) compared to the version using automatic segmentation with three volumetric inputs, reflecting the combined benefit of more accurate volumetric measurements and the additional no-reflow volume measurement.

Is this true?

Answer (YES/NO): NO